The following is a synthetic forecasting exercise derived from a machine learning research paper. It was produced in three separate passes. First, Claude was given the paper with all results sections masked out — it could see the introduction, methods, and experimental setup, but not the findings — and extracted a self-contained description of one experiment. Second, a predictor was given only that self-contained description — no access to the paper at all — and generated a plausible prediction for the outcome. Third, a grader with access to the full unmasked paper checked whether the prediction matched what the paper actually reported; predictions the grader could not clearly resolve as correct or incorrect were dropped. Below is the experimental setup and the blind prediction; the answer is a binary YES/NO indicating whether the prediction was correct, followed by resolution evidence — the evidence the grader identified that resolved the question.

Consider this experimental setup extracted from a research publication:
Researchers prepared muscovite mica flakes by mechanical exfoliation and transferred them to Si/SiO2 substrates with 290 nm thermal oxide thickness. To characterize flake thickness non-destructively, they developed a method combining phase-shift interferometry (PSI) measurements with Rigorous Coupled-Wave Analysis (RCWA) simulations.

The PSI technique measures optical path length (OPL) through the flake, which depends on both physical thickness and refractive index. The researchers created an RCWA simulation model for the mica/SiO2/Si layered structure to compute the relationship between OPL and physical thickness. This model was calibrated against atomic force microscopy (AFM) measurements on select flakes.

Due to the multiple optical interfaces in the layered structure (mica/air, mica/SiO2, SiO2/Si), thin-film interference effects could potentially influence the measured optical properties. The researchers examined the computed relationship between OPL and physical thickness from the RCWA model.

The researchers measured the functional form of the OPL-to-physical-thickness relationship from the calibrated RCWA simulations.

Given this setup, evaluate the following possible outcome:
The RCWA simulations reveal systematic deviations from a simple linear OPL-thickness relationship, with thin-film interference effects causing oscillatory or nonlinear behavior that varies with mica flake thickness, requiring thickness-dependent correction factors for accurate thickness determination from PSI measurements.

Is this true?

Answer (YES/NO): YES